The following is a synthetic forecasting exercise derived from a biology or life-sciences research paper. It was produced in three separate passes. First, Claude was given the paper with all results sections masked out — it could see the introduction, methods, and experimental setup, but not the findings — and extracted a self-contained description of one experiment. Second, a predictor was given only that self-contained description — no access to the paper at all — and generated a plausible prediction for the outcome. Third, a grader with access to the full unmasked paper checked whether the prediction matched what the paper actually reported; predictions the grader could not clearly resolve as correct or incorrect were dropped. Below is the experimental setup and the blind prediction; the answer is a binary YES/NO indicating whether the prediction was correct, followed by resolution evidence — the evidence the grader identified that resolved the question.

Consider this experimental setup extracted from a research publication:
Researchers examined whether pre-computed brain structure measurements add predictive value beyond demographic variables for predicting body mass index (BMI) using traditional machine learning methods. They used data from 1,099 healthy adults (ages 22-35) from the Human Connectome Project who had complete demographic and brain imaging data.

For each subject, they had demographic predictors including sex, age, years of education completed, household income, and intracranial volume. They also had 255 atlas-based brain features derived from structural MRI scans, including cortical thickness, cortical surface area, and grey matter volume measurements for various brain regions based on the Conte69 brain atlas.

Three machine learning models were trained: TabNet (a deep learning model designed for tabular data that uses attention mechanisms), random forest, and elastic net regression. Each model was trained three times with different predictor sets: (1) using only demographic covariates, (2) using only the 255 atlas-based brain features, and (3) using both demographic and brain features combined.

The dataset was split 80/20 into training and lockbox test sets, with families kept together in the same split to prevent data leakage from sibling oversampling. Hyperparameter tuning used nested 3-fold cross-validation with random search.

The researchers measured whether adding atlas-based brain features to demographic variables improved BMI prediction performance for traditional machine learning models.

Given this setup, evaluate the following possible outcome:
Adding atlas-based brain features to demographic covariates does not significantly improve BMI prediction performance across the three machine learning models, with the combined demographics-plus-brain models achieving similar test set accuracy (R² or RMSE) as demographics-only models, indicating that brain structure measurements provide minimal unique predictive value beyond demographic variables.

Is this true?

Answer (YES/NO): NO